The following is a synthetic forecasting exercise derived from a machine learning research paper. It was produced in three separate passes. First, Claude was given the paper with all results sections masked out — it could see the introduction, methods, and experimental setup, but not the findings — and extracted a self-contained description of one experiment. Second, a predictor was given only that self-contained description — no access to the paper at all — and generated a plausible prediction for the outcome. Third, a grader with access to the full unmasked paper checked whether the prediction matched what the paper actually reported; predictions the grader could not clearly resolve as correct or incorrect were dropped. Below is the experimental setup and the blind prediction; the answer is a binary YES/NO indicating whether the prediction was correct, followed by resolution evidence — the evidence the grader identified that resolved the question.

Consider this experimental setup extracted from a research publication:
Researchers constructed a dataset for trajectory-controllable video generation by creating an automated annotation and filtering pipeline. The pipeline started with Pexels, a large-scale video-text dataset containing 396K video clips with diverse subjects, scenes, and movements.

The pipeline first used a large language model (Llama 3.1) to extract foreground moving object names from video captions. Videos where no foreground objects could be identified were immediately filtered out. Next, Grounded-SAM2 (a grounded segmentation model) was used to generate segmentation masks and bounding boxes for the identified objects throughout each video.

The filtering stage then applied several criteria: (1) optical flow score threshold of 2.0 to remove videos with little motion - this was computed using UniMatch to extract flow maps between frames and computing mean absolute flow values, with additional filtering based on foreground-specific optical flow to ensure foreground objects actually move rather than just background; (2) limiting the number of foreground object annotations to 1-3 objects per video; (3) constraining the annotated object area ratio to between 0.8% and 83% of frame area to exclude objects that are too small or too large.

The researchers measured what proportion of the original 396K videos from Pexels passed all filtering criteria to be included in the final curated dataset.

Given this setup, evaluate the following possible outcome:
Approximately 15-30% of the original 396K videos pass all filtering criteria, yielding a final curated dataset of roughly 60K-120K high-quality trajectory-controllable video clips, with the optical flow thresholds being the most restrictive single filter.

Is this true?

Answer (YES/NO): NO